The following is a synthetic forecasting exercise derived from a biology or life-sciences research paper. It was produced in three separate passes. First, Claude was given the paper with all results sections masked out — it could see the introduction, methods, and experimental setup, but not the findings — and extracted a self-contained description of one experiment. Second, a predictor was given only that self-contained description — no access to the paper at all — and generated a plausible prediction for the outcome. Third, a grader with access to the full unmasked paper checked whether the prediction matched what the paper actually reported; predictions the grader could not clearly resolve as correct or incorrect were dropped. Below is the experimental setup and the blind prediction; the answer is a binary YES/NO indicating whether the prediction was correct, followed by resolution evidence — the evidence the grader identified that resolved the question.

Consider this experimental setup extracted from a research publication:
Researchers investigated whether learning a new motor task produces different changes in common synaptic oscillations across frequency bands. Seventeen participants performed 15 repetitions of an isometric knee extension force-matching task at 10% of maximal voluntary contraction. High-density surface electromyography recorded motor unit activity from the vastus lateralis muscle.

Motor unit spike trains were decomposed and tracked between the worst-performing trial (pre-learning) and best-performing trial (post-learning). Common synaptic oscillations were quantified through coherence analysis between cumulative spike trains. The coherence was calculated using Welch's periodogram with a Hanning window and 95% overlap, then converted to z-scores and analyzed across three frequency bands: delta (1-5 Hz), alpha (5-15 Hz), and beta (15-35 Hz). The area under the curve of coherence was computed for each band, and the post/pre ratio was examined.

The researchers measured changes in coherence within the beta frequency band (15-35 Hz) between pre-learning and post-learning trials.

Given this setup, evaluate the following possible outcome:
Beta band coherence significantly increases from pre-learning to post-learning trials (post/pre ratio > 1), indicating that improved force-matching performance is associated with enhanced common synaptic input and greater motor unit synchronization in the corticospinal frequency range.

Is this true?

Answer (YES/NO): NO